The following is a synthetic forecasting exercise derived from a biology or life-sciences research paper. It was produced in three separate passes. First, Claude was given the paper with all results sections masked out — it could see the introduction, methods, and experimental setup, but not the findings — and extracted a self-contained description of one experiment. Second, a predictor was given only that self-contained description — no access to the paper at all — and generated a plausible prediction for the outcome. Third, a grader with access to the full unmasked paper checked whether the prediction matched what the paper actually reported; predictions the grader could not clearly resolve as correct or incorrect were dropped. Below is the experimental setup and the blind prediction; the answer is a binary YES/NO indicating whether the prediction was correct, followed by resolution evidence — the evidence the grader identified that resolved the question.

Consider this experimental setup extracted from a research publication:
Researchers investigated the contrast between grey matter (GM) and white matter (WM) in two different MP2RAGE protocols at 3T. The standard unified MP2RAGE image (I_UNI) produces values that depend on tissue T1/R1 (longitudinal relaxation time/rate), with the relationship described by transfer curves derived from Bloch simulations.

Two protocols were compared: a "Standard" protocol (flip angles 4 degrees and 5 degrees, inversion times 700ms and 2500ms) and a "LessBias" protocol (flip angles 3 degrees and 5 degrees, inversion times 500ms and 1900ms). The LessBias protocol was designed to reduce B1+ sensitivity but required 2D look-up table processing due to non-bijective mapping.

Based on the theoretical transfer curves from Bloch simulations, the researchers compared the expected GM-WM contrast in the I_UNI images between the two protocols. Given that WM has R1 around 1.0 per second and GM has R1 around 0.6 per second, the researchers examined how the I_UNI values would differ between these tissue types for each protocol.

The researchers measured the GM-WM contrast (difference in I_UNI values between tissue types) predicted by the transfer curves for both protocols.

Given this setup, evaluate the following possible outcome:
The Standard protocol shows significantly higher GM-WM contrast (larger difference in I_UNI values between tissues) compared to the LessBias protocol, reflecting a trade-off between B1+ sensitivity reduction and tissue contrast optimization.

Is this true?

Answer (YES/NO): NO